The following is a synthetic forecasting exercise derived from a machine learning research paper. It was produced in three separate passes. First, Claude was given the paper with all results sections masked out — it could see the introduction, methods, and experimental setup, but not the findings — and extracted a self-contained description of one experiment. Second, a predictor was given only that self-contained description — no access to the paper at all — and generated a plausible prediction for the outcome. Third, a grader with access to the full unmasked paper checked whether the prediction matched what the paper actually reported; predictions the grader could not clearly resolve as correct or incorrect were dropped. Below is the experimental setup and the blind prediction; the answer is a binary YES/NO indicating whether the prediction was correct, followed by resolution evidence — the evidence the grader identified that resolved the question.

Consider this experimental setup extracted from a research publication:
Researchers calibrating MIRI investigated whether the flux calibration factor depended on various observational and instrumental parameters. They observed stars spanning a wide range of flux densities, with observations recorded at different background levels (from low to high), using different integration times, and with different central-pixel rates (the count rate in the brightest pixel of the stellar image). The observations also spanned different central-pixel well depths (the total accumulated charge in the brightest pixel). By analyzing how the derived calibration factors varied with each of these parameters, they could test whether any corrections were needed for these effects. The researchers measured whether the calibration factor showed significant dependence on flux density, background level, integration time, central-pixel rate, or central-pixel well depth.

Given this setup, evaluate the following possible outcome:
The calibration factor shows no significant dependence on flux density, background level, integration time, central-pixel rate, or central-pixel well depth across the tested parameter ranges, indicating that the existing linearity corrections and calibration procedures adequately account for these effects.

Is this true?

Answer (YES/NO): YES